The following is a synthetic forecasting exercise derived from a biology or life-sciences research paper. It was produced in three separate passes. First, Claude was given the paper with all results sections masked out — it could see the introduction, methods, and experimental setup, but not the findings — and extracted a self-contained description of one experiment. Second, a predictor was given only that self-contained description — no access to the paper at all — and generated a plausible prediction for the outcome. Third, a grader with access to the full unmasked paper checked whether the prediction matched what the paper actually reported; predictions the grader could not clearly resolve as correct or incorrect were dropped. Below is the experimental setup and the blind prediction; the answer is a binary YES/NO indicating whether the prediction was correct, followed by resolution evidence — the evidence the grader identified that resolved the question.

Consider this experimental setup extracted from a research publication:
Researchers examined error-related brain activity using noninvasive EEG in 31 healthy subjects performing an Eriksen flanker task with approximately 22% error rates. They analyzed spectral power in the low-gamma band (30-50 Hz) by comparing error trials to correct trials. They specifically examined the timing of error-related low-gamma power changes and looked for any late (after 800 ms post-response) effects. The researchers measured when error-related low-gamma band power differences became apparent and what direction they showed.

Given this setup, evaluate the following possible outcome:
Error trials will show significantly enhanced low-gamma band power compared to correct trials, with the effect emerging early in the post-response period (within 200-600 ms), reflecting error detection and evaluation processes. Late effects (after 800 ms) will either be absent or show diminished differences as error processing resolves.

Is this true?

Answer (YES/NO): NO